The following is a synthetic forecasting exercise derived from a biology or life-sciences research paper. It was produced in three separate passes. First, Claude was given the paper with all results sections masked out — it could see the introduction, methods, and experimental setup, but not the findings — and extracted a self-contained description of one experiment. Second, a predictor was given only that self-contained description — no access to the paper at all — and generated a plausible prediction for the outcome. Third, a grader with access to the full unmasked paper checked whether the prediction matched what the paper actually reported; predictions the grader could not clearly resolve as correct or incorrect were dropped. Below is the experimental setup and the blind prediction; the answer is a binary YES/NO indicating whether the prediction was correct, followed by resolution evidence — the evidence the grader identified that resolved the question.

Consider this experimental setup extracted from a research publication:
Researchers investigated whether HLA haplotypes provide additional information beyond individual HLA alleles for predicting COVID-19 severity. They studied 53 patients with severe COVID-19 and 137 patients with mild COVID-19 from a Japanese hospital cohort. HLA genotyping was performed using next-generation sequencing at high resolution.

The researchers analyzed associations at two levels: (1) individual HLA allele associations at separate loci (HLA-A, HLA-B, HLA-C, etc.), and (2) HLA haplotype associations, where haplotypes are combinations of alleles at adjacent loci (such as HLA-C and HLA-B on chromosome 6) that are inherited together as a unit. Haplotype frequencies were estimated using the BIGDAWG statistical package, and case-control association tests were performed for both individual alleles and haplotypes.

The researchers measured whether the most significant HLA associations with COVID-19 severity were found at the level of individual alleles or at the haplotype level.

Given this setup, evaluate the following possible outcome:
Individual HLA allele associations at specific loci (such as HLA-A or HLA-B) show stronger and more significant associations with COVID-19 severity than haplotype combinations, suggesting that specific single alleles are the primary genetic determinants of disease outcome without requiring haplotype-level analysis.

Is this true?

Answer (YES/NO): NO